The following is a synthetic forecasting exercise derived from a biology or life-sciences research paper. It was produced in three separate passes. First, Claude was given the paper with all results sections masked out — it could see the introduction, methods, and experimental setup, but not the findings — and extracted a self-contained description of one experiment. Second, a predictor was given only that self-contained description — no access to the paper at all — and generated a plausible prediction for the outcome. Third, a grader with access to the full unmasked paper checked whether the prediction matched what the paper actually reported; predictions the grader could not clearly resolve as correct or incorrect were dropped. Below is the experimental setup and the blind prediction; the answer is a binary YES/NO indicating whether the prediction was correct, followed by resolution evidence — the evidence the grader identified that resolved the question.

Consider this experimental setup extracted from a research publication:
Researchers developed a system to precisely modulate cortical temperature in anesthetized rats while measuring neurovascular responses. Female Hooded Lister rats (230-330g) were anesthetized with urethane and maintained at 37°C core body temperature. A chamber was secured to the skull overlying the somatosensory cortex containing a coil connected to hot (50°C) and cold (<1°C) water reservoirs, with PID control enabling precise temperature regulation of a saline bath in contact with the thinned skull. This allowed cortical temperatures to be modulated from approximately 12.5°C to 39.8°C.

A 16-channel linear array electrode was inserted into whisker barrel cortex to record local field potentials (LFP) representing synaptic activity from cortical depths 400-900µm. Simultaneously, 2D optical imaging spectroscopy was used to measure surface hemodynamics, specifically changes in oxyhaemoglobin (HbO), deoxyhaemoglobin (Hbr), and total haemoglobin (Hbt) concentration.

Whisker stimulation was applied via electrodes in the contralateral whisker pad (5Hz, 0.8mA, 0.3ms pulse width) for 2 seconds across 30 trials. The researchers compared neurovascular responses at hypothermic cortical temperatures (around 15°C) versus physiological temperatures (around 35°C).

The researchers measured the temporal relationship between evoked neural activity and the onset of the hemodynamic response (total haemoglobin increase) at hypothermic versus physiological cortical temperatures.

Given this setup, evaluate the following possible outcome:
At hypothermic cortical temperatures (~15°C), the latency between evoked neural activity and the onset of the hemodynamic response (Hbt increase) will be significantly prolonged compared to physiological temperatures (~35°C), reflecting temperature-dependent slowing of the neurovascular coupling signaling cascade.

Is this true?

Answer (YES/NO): YES